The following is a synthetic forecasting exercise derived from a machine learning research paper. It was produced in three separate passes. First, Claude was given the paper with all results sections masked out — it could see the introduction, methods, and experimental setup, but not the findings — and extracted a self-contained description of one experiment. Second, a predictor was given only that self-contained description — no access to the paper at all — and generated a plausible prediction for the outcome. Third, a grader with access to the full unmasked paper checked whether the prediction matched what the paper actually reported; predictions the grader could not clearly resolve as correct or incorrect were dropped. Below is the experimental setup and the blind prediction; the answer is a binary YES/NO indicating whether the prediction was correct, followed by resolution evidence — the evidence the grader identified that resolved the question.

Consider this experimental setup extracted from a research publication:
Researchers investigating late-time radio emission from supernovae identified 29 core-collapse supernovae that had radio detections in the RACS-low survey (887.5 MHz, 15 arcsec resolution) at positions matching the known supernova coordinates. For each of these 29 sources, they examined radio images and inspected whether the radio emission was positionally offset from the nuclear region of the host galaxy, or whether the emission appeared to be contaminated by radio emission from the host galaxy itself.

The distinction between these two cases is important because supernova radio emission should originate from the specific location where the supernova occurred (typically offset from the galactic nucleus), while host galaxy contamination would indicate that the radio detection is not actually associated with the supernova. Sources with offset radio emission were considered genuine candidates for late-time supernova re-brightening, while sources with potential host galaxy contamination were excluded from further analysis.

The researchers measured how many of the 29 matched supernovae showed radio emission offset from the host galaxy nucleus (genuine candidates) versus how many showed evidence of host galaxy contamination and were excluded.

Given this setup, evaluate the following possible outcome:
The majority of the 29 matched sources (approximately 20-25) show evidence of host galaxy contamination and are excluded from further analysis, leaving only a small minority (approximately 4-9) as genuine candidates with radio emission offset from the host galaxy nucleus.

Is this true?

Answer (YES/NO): NO